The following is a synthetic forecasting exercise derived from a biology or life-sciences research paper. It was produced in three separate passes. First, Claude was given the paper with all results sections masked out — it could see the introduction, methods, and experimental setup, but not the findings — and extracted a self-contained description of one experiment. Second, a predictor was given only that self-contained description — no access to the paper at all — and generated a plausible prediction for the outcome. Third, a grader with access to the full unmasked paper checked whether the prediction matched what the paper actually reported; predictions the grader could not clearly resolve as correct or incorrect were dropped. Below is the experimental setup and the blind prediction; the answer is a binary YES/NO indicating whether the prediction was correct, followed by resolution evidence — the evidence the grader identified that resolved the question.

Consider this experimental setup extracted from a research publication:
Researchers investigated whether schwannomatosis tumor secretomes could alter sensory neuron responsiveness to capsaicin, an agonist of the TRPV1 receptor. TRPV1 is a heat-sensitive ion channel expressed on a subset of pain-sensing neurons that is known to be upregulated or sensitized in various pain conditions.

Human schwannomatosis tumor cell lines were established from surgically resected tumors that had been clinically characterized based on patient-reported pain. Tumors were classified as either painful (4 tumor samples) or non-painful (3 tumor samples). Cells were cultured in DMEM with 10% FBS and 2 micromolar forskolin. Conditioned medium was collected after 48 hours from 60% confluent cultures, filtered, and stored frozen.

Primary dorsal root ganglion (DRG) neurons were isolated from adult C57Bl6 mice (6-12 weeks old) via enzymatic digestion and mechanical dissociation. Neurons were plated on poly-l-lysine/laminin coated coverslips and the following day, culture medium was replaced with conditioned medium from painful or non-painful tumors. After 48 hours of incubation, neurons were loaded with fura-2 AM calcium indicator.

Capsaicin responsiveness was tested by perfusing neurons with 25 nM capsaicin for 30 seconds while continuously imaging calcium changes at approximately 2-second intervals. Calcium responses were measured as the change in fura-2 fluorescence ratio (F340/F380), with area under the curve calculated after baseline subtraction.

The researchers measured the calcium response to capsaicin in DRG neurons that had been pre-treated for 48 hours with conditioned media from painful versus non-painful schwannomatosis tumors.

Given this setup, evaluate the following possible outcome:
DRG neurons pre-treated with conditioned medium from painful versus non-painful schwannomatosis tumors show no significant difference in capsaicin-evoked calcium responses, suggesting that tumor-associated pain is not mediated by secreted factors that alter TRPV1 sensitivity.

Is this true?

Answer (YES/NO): NO